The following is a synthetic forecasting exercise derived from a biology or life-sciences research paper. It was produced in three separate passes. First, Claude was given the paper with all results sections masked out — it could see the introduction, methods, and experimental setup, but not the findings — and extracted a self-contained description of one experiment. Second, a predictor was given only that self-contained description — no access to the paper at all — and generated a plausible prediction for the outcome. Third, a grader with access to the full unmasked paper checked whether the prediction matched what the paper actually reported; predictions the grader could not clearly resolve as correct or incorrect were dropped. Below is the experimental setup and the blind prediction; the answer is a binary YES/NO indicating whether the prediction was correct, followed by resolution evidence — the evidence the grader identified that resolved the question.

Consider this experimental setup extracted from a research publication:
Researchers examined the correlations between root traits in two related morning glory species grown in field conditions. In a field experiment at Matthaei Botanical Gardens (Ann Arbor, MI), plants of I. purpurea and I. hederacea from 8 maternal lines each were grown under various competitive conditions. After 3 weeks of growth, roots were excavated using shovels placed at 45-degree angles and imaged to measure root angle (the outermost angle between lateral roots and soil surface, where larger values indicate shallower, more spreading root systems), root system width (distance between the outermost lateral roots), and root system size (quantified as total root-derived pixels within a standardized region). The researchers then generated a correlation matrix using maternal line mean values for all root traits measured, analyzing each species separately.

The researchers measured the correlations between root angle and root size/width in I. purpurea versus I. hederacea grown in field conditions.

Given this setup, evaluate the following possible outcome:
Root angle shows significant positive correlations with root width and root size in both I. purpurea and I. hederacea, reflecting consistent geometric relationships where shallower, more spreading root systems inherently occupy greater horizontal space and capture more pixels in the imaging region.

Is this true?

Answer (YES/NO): NO